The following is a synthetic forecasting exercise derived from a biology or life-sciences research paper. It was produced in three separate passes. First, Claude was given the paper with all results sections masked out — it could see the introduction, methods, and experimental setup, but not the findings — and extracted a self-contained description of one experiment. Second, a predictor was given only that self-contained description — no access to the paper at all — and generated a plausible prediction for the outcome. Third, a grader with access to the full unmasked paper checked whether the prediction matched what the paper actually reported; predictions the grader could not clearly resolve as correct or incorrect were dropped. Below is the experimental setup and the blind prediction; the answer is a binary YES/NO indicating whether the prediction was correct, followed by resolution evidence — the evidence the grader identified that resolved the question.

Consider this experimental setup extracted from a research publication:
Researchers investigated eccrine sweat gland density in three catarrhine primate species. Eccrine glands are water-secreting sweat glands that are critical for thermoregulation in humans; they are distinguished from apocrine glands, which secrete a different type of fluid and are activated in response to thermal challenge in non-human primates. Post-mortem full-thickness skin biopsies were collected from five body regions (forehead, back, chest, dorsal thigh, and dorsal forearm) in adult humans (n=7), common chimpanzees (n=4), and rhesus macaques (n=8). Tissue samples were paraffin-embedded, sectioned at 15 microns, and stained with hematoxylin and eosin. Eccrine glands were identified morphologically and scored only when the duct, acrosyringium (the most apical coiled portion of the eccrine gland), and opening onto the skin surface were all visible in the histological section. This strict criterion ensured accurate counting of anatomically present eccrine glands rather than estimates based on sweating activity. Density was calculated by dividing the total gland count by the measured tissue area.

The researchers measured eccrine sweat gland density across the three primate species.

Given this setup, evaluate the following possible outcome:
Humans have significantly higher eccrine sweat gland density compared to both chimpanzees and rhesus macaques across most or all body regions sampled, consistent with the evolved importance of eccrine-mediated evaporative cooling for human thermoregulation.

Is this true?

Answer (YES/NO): YES